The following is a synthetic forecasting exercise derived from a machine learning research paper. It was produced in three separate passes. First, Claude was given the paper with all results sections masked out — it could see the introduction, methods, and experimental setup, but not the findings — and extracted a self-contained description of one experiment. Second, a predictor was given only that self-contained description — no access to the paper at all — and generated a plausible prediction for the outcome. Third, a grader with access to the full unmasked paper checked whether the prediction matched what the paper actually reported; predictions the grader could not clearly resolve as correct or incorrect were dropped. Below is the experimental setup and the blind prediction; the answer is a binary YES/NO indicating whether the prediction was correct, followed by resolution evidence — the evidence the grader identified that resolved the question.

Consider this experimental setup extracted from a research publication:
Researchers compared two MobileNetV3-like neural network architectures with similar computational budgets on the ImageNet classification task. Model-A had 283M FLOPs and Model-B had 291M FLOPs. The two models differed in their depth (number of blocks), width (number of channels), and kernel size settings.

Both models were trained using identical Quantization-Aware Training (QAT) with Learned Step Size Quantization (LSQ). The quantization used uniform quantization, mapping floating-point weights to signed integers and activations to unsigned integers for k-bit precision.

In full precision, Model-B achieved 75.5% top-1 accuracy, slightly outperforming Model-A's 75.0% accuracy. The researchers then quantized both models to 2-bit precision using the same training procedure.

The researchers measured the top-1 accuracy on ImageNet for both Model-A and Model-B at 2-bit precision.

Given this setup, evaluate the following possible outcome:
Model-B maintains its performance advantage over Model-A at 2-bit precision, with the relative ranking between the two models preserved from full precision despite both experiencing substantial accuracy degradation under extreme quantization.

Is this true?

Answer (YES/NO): NO